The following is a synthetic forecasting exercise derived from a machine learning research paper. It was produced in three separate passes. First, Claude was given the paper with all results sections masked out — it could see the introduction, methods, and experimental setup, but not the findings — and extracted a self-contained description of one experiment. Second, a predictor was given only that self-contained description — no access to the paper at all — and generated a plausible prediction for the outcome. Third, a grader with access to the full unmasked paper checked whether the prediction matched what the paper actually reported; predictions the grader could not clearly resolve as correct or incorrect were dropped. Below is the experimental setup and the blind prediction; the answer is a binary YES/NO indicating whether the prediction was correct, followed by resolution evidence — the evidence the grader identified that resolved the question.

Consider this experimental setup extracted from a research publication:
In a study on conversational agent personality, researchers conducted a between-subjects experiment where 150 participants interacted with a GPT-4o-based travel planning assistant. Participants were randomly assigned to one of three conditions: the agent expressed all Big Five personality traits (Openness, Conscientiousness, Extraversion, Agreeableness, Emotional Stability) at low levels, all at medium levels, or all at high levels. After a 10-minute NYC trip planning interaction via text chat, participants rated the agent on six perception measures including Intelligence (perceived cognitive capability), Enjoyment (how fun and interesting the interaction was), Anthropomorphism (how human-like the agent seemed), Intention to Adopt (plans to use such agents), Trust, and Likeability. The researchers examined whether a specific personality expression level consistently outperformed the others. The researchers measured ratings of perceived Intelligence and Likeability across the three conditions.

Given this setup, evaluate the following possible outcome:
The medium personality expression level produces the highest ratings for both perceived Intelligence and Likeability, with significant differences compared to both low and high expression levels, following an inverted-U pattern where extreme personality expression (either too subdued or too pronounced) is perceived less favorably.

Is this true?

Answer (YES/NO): YES